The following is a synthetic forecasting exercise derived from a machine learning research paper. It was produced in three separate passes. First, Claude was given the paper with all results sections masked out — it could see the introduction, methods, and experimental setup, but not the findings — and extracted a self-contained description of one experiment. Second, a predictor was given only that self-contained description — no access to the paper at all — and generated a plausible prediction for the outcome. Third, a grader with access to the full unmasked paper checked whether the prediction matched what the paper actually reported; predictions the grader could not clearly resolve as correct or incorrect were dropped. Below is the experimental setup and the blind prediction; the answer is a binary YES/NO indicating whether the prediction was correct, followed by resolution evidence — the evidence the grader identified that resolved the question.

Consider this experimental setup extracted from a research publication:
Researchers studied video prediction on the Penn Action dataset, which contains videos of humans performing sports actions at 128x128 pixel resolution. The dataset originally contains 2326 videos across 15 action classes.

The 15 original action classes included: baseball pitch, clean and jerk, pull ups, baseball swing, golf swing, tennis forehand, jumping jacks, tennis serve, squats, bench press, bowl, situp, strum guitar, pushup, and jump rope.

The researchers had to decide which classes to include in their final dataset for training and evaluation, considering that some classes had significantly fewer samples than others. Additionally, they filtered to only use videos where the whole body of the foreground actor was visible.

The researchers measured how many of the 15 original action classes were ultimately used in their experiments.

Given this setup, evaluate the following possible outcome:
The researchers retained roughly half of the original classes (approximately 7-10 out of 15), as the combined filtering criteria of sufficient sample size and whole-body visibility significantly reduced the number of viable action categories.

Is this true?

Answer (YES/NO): YES